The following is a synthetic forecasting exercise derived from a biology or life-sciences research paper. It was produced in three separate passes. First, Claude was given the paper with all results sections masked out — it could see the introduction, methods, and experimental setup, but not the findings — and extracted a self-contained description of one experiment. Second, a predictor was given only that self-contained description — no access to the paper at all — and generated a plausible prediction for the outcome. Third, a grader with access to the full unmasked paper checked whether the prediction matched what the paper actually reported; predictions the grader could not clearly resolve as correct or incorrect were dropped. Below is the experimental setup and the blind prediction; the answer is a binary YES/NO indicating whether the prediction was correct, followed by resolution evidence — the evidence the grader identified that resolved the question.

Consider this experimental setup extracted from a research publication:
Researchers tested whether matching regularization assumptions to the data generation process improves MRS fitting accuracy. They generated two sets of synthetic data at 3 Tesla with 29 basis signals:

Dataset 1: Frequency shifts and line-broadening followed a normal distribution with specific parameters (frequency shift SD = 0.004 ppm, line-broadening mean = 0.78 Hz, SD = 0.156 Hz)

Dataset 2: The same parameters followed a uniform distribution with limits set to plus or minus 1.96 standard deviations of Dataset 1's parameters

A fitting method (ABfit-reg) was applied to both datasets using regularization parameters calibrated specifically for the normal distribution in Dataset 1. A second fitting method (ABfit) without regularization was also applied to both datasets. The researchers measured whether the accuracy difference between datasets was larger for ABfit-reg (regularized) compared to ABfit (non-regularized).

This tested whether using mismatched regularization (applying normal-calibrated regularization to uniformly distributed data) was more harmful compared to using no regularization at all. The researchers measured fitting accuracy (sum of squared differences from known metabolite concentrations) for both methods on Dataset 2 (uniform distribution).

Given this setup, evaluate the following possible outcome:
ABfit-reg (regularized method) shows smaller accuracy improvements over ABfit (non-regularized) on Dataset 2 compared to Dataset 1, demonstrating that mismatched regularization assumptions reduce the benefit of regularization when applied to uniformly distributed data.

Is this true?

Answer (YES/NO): NO